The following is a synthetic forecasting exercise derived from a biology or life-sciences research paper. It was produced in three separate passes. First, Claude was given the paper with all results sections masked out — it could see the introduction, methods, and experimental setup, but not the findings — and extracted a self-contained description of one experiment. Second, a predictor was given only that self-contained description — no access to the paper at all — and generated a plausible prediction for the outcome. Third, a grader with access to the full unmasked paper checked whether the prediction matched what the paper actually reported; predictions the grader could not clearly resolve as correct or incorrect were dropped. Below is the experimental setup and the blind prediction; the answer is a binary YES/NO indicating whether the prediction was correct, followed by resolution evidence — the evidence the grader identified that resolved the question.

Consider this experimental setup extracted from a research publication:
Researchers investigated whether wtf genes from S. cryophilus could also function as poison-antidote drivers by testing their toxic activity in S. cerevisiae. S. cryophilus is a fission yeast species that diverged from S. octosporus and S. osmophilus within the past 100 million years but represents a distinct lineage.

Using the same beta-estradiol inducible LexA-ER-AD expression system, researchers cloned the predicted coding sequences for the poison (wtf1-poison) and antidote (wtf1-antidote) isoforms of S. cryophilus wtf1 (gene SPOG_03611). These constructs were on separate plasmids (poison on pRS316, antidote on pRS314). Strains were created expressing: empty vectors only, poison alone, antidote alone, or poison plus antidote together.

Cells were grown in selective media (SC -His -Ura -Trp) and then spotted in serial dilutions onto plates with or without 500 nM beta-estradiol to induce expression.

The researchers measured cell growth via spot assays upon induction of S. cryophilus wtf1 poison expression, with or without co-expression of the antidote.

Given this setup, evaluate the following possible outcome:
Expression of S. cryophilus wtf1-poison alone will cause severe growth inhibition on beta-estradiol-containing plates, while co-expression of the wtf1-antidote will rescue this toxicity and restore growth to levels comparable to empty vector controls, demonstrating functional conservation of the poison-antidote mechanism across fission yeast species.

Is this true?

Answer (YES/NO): NO